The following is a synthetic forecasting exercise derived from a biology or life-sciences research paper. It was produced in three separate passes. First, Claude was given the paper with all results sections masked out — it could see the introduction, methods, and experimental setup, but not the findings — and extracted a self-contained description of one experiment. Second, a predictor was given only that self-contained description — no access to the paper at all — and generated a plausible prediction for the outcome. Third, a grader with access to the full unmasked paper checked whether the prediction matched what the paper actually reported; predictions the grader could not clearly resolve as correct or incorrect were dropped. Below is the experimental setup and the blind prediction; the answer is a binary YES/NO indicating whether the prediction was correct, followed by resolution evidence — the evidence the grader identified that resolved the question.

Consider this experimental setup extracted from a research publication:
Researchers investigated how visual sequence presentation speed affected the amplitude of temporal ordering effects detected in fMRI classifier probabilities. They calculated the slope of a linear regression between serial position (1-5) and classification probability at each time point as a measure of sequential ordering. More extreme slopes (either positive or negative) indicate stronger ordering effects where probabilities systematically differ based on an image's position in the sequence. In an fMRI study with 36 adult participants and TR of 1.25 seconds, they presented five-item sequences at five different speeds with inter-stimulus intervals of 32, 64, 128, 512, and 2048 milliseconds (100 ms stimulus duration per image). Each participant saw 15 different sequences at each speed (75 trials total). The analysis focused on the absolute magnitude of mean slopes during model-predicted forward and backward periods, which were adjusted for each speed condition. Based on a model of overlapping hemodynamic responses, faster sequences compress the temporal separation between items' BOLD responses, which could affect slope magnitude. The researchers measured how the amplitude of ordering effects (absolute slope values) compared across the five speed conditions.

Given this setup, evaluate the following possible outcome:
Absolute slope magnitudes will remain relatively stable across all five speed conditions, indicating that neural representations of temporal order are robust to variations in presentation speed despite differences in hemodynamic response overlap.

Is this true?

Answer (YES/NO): NO